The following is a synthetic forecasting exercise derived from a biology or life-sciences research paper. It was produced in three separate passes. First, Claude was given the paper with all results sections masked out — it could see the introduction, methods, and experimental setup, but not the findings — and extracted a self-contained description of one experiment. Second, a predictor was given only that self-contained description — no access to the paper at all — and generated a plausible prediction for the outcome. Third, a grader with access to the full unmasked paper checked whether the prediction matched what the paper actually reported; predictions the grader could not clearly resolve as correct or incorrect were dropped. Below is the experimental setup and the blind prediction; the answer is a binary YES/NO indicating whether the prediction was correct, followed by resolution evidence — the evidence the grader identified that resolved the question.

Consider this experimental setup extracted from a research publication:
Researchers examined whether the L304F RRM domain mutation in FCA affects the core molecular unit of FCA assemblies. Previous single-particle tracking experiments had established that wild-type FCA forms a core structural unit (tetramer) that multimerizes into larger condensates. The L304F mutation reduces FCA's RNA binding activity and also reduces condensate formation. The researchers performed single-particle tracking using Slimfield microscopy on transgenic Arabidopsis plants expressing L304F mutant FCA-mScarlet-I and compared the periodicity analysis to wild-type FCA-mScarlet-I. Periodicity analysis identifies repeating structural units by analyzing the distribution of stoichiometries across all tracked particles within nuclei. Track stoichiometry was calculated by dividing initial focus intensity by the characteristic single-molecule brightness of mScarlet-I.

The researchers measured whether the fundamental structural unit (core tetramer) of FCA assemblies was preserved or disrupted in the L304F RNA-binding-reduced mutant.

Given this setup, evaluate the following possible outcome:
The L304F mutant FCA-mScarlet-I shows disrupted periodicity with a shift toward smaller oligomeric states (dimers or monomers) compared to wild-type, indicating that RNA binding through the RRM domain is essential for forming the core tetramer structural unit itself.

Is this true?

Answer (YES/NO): NO